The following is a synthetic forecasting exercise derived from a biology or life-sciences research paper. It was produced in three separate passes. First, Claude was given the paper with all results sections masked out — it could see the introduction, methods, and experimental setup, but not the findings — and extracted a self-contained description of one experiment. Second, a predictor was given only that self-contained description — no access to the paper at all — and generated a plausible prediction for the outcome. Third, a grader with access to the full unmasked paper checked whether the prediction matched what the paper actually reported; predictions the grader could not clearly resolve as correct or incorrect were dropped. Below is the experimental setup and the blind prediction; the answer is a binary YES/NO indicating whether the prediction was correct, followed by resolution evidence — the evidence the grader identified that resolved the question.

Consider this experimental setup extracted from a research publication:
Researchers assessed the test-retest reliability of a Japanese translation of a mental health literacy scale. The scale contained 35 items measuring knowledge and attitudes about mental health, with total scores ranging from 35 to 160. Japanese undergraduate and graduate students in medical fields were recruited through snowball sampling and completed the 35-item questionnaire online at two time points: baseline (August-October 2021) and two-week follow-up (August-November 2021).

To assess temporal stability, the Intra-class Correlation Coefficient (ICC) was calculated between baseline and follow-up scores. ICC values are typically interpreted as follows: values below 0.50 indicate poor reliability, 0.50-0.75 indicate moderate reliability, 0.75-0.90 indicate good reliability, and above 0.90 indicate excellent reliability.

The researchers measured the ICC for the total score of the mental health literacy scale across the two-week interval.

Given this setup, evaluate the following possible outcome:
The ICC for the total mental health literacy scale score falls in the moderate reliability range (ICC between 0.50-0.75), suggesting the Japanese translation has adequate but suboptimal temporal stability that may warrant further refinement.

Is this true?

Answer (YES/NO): NO